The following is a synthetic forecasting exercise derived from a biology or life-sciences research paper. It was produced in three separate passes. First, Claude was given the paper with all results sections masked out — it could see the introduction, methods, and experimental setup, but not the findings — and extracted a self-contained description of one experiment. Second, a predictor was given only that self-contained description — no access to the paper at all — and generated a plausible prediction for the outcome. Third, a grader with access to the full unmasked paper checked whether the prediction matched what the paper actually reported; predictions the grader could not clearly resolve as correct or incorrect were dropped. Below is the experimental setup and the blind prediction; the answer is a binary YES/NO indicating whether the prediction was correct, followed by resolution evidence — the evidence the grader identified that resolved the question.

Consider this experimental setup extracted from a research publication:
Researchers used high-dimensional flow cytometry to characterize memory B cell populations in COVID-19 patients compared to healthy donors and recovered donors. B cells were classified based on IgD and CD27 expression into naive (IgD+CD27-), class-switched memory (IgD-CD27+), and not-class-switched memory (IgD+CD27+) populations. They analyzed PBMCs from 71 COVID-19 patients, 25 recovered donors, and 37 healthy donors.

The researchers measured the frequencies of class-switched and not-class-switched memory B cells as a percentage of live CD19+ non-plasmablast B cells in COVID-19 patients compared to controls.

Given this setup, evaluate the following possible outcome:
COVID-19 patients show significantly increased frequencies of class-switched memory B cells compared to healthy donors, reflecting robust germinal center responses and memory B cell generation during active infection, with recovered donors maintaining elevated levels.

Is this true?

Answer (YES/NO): NO